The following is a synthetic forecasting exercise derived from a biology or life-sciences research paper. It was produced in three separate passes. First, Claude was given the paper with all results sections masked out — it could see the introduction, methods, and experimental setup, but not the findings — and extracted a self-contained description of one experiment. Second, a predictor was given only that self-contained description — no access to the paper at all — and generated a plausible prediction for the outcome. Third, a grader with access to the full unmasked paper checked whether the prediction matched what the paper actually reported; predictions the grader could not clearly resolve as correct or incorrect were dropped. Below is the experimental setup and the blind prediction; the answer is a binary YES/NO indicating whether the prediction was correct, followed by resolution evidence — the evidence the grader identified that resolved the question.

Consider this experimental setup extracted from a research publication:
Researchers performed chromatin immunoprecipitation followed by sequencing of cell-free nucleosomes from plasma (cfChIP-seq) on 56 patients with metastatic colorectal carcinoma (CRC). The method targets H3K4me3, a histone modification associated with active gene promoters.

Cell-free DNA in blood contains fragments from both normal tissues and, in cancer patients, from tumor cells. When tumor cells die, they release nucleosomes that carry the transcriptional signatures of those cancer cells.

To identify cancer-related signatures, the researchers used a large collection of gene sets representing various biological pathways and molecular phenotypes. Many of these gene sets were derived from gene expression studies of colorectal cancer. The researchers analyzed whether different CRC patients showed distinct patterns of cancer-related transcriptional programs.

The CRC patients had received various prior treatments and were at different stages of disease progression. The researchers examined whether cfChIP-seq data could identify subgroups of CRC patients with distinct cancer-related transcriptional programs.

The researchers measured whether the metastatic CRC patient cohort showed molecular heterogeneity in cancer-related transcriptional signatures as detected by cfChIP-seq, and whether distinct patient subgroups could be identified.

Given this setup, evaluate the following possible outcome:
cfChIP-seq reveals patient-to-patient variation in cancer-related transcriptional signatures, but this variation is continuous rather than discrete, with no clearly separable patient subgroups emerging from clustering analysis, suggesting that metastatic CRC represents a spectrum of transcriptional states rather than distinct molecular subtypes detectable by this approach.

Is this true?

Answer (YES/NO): NO